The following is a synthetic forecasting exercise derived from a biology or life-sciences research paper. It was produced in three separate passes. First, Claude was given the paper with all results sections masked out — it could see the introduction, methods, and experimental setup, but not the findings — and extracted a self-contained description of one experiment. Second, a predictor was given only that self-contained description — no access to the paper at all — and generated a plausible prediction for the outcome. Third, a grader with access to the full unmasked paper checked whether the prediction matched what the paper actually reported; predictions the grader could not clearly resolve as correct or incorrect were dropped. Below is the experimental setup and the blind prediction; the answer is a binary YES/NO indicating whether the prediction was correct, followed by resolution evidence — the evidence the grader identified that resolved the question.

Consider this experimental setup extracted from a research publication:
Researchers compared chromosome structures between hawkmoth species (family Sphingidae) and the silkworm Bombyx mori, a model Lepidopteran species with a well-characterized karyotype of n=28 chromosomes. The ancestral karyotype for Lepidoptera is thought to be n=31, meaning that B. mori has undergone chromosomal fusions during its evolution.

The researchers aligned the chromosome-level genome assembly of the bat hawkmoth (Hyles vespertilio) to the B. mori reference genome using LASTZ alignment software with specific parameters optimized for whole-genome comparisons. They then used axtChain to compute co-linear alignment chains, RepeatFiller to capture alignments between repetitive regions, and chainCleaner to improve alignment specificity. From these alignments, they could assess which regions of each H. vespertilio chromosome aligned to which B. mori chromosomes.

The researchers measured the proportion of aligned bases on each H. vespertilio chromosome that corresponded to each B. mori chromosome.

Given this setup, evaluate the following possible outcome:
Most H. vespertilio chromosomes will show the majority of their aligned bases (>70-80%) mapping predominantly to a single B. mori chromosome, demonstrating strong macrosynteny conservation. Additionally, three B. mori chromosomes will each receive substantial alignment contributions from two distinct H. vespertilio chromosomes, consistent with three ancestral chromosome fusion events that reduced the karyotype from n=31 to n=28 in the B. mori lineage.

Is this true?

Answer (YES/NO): NO